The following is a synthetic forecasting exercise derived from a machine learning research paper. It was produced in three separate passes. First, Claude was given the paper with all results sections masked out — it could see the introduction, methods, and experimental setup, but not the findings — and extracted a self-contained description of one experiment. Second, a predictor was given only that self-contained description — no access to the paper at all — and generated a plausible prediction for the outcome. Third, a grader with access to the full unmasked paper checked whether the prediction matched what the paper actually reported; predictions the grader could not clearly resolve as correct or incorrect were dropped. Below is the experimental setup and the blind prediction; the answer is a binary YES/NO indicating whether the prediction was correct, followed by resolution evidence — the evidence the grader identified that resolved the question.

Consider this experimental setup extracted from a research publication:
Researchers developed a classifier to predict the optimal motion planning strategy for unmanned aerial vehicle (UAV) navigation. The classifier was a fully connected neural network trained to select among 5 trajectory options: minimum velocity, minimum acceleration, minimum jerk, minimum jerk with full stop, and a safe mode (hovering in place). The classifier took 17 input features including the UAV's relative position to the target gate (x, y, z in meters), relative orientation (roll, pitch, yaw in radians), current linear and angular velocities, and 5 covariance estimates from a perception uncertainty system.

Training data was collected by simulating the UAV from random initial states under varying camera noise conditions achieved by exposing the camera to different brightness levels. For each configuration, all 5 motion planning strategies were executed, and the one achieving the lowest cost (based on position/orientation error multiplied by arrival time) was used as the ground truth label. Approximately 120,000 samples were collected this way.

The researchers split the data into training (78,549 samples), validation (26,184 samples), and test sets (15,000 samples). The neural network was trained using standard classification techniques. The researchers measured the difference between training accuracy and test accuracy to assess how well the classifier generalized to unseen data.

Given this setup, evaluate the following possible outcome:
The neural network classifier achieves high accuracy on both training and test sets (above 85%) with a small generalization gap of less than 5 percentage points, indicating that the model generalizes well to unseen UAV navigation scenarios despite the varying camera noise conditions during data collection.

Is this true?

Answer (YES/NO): YES